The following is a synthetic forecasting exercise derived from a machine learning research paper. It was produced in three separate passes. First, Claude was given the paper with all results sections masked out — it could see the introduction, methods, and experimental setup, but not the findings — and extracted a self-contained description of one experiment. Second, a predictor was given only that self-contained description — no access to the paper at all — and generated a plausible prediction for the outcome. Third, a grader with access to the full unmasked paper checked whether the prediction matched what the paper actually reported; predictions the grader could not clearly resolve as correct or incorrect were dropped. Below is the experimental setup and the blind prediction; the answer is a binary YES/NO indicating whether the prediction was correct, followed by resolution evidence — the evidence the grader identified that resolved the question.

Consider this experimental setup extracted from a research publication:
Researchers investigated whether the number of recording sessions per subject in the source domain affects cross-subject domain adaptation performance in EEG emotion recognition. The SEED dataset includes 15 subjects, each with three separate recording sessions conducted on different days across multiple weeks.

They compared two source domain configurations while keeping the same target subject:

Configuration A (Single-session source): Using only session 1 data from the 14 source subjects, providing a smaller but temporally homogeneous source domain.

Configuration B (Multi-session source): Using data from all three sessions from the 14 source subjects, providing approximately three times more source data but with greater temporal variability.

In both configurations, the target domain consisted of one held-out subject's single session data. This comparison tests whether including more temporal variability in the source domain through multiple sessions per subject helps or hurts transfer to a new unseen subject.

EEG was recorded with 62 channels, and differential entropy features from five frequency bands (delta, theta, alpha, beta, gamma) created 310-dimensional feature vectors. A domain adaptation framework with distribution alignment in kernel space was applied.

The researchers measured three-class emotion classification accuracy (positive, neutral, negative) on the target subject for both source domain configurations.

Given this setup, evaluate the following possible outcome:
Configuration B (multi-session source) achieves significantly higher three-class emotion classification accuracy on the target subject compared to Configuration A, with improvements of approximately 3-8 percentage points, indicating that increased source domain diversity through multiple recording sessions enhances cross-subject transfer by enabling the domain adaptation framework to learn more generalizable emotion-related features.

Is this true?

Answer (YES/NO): NO